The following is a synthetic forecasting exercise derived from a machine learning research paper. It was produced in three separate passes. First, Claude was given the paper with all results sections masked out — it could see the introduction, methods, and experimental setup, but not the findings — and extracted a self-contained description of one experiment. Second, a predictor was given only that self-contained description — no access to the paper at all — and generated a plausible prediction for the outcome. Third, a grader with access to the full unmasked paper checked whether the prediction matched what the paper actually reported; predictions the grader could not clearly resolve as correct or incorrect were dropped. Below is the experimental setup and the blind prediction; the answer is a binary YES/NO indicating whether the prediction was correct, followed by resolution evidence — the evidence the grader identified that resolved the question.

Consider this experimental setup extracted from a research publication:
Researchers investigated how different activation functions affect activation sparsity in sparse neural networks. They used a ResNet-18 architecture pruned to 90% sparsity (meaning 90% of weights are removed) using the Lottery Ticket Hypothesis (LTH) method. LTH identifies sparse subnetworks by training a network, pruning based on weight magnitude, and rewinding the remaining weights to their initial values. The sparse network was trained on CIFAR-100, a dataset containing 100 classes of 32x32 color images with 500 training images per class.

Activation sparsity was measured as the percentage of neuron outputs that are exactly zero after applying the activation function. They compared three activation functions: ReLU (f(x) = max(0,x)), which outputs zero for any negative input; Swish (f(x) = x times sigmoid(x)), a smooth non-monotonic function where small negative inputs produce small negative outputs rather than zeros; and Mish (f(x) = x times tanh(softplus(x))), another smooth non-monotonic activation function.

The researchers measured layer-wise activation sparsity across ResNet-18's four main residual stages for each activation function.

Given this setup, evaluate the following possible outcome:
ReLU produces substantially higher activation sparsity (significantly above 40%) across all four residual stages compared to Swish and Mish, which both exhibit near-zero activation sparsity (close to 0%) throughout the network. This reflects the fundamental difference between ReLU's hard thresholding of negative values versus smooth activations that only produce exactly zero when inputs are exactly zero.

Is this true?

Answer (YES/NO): NO